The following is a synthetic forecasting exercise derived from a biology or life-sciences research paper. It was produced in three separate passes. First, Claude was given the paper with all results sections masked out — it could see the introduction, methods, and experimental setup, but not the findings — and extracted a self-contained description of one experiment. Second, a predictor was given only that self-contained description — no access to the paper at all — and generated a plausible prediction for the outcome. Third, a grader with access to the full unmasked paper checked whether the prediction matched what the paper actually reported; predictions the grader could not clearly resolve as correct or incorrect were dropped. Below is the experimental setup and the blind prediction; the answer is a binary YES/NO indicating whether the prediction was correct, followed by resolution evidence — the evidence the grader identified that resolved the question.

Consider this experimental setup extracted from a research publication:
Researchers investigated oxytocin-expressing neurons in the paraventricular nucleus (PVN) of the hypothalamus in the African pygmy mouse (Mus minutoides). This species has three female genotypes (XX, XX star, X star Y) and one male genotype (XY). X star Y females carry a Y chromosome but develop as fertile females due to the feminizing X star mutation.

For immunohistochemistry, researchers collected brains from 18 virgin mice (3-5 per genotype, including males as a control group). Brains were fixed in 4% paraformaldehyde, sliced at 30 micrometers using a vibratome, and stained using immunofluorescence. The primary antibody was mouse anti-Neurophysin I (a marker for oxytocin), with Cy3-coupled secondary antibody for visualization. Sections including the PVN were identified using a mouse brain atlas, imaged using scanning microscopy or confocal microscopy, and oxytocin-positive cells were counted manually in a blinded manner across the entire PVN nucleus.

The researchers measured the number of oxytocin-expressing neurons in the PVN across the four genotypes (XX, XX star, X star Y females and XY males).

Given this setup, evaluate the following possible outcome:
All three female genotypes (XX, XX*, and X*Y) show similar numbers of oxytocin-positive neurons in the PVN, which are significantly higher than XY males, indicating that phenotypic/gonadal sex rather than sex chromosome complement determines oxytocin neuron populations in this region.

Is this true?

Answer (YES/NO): NO